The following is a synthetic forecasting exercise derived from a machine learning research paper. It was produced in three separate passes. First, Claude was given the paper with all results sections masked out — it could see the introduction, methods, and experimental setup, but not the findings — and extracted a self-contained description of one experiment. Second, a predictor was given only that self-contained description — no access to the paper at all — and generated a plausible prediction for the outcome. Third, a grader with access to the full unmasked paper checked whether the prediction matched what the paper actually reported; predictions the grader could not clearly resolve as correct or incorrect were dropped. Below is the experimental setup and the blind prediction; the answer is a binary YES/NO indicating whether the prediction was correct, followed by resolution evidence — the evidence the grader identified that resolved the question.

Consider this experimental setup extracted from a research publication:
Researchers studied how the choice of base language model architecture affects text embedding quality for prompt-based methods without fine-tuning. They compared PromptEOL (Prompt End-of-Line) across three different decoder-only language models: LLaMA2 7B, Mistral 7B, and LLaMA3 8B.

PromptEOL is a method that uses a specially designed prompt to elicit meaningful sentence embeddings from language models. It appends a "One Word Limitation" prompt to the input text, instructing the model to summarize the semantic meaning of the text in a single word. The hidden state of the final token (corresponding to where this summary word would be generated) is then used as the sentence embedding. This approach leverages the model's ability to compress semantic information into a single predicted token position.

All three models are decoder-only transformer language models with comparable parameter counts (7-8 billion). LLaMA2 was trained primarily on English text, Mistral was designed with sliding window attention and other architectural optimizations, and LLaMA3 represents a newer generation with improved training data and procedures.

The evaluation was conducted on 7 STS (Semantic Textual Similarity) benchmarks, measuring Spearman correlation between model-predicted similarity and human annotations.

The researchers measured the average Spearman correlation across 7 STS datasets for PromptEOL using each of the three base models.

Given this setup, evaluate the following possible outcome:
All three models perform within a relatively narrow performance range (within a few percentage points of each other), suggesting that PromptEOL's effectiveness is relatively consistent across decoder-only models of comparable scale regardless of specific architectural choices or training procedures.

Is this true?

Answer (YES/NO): YES